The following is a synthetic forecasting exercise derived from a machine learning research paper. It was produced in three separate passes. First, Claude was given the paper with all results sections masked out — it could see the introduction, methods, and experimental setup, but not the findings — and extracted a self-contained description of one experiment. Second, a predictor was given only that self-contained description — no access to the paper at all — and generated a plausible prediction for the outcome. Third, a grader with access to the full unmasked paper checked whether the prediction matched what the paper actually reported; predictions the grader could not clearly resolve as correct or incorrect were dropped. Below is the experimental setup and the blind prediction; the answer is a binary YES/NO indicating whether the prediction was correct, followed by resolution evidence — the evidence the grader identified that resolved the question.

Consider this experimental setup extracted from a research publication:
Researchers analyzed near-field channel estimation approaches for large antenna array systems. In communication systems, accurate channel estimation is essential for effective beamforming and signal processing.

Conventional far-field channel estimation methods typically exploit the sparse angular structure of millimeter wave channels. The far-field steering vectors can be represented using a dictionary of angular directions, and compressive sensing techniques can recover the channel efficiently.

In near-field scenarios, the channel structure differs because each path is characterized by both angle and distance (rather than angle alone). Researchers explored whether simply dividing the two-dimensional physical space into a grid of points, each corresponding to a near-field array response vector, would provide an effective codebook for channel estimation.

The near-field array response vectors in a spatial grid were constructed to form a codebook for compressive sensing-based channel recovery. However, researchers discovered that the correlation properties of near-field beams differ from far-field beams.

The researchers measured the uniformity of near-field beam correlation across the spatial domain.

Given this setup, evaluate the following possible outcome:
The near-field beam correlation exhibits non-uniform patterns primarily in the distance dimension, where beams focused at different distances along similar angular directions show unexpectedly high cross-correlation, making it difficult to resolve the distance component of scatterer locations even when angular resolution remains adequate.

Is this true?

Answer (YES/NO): NO